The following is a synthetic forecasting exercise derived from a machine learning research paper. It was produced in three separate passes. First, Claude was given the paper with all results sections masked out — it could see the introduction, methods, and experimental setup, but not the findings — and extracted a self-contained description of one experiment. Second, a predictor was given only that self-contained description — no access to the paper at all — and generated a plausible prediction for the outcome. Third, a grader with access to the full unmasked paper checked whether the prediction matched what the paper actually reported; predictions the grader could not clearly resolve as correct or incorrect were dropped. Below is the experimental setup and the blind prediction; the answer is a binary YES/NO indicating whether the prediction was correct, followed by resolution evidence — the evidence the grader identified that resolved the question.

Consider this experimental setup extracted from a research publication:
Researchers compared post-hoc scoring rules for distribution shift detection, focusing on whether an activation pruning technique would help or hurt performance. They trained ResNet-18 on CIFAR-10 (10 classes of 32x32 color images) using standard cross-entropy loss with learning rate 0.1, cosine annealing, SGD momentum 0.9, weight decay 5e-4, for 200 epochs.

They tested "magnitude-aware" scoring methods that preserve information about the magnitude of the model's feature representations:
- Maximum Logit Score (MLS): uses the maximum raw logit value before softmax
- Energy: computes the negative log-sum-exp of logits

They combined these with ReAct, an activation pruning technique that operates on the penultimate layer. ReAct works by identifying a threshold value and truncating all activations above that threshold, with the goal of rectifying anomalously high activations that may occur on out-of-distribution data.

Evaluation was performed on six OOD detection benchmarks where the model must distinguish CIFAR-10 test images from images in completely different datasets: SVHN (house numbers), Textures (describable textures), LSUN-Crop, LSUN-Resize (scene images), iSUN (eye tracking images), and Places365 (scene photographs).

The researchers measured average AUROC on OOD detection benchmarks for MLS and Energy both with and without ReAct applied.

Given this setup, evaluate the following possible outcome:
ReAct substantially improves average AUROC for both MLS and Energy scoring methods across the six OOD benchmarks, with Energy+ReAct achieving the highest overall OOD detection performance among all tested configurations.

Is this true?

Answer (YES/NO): NO